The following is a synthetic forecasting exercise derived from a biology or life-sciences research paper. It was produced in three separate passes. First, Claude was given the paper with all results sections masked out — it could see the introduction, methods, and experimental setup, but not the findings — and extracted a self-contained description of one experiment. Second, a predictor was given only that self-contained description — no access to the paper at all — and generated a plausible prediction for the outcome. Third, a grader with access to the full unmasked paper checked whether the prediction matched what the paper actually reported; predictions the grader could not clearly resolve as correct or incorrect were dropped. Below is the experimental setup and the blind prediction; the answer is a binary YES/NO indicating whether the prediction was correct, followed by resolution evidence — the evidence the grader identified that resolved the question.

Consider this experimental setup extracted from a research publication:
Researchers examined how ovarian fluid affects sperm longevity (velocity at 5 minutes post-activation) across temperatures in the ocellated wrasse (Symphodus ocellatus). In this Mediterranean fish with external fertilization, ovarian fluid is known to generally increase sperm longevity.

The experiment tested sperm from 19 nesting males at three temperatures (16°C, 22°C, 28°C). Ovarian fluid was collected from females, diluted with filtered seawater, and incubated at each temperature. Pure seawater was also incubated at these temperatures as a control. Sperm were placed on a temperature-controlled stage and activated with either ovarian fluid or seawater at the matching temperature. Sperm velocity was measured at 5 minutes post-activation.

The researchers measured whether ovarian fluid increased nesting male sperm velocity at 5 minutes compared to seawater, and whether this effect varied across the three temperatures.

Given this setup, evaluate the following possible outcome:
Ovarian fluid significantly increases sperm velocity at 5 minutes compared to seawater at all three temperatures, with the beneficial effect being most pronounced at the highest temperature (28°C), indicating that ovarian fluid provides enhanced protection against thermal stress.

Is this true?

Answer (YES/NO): NO